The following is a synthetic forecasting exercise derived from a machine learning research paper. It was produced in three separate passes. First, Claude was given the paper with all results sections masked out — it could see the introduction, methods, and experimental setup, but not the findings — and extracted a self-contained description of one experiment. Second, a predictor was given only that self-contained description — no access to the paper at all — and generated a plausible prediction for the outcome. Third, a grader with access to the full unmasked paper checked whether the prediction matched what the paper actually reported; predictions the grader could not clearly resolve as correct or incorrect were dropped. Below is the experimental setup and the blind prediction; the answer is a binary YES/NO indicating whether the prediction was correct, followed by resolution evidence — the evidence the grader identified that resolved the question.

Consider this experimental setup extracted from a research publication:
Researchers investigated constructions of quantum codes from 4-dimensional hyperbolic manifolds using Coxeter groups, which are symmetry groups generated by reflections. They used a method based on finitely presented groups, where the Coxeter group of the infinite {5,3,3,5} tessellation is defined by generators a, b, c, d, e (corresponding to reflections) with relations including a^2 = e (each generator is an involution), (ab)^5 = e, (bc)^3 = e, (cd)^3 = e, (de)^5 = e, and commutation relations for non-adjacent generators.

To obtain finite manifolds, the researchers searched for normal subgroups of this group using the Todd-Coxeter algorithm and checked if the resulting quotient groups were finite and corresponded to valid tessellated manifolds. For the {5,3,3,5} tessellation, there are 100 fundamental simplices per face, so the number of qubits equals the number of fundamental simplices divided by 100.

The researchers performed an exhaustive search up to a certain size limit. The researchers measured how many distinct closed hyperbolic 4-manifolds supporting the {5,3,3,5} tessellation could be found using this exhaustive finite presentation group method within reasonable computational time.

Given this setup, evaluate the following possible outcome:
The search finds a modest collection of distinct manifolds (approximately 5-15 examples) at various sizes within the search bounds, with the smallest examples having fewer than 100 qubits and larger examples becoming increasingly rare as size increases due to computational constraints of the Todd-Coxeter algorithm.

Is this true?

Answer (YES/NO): NO